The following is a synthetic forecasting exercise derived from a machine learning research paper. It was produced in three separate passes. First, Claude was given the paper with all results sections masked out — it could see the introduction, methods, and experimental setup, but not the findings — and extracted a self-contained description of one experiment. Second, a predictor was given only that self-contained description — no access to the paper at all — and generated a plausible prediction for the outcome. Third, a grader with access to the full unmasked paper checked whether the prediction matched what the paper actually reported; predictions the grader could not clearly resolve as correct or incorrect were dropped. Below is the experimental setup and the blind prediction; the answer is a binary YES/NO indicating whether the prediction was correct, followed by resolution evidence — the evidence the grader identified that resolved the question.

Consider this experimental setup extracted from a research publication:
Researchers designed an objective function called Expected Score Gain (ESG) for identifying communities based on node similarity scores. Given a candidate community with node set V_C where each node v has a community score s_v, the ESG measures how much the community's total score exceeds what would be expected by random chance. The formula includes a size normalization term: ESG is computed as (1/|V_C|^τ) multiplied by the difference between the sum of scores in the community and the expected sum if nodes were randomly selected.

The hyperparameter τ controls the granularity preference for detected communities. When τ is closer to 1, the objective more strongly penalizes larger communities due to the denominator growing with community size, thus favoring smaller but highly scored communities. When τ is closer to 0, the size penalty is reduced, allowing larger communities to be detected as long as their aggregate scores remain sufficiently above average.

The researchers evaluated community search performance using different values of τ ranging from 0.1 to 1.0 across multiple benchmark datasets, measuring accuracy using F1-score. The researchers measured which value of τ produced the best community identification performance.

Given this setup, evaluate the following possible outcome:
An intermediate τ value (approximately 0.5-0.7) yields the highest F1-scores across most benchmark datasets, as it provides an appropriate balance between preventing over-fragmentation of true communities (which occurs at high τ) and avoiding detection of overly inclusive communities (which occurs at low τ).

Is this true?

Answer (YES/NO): NO